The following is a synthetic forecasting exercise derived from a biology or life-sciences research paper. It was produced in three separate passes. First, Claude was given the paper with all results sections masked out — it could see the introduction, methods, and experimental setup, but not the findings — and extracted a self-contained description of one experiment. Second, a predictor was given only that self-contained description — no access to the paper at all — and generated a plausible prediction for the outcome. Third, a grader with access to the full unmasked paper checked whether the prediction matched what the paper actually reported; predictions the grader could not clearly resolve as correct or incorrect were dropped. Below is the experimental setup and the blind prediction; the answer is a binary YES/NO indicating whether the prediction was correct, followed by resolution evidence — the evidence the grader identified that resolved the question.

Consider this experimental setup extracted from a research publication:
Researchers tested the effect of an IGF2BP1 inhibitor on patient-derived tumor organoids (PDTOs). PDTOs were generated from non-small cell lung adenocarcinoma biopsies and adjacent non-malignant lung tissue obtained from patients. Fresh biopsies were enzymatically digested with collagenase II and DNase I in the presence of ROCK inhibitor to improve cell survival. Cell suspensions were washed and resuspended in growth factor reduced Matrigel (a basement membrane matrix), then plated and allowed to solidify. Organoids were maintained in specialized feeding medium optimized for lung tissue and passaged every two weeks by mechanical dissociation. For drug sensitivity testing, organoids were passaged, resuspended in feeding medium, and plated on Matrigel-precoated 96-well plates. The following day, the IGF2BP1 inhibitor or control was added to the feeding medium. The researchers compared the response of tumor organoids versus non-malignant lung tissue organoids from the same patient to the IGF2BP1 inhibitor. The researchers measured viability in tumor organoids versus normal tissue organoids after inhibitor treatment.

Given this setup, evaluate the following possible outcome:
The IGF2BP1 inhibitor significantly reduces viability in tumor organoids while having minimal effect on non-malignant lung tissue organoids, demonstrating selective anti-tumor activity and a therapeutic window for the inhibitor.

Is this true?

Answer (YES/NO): YES